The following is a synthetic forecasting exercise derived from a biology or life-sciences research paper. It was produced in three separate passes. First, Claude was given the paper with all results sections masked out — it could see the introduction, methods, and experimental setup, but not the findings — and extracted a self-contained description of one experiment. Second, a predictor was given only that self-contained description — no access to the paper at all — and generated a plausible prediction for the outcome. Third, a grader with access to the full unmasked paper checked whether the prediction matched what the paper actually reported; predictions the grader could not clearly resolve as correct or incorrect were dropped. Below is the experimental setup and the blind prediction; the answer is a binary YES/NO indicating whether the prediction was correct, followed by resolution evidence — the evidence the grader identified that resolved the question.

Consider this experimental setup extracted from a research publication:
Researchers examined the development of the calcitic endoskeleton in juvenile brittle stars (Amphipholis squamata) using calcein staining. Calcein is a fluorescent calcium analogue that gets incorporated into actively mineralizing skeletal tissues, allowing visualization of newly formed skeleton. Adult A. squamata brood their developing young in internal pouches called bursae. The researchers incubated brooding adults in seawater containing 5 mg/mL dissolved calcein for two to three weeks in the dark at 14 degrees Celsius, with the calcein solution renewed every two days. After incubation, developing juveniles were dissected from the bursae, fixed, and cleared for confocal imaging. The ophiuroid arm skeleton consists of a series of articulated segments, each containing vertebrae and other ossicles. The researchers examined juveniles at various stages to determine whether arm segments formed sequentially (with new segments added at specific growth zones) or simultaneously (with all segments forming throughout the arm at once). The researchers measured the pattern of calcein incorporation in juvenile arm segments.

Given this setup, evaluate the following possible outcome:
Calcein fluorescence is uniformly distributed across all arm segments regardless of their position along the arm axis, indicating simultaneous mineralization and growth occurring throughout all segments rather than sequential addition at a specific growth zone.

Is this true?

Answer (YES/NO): NO